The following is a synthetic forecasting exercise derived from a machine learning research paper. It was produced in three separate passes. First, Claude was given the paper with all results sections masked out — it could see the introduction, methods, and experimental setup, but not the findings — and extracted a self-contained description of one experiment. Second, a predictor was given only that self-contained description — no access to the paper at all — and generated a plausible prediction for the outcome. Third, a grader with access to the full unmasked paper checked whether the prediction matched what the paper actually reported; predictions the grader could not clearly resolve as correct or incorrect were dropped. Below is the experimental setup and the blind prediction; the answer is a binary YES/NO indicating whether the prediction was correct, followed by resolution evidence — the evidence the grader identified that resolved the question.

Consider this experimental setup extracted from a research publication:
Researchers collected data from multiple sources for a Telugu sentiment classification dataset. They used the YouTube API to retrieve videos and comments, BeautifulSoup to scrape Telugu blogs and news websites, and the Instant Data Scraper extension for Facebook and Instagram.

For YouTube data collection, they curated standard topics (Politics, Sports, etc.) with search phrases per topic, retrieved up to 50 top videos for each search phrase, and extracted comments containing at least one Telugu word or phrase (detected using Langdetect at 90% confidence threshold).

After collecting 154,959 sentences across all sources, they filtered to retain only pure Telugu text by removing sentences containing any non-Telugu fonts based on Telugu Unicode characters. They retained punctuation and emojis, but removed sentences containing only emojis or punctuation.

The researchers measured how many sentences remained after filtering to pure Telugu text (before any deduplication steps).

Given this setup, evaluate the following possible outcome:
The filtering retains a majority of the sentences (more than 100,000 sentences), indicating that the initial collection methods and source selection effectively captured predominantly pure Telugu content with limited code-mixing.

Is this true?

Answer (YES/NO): NO